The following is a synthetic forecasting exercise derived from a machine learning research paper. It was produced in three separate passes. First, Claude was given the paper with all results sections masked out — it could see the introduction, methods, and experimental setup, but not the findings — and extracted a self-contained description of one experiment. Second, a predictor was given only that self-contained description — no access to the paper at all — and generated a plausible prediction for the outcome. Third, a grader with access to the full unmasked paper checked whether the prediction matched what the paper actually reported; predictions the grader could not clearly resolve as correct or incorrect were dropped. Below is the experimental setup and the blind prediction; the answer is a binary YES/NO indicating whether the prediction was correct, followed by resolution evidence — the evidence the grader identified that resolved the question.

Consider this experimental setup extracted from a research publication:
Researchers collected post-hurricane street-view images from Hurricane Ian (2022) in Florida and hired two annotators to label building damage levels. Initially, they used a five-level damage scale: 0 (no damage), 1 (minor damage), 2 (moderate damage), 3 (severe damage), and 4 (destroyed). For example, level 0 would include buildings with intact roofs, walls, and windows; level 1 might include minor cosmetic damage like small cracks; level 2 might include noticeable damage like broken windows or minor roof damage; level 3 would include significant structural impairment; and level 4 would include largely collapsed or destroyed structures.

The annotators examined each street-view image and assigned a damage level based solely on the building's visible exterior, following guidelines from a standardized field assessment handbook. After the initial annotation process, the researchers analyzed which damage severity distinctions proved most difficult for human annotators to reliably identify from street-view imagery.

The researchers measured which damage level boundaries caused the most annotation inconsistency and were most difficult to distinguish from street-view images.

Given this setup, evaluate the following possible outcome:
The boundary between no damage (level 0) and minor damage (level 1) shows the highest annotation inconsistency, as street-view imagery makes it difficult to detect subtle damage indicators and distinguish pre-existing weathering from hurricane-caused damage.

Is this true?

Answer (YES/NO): NO